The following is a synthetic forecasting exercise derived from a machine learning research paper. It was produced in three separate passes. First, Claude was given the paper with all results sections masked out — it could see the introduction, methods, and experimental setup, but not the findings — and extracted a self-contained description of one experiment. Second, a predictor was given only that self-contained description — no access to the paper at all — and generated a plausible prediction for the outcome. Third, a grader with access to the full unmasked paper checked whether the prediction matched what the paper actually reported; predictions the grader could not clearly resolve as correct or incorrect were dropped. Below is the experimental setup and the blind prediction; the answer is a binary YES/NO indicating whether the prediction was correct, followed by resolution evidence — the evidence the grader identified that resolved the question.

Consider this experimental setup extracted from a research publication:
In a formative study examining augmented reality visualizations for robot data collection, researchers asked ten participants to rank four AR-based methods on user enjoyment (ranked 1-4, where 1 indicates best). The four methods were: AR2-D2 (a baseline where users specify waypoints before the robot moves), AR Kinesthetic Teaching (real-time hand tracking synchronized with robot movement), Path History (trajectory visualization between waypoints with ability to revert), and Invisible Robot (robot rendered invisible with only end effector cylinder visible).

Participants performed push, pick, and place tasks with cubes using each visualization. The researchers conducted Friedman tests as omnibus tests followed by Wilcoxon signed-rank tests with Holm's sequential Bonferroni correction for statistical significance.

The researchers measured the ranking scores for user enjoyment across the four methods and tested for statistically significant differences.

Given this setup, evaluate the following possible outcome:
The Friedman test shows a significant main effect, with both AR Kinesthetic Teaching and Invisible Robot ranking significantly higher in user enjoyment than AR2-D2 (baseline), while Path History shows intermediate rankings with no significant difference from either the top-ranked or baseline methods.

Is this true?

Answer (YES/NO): NO